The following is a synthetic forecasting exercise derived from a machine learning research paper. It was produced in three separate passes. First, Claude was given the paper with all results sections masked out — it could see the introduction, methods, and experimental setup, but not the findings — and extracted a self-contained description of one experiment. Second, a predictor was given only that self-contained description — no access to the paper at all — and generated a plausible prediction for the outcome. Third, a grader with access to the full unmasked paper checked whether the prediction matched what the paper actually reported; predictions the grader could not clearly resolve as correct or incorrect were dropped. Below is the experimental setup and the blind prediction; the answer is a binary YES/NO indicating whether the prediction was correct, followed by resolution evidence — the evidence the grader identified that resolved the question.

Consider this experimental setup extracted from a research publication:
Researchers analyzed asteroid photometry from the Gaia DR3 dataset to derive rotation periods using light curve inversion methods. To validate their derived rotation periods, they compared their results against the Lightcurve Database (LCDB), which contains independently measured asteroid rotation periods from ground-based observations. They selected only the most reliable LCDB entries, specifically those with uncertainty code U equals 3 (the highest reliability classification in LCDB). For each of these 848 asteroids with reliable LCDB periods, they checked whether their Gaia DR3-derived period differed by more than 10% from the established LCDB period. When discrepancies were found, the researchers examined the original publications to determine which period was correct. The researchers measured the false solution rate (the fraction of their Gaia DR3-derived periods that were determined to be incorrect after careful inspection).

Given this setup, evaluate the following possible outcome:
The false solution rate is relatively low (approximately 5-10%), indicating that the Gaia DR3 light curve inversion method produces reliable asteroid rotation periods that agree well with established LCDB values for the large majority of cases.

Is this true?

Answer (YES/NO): NO